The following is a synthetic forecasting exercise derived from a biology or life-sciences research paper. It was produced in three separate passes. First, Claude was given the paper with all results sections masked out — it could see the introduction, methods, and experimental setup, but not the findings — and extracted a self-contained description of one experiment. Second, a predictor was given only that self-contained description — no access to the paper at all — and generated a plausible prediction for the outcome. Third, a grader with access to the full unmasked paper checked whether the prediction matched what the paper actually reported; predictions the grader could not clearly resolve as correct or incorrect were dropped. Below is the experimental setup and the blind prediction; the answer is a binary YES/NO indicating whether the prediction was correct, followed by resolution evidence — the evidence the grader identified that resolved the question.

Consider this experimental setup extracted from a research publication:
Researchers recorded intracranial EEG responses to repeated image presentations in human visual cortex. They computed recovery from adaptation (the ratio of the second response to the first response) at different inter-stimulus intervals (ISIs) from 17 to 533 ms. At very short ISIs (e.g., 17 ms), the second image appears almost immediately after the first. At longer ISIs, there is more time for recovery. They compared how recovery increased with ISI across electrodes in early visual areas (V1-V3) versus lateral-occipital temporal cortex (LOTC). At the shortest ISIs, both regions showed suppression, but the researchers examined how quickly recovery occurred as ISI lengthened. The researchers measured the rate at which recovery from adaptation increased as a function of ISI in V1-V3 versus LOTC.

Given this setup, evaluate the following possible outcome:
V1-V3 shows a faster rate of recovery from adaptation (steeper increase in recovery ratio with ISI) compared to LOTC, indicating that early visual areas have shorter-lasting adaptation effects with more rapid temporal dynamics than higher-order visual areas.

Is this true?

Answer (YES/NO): YES